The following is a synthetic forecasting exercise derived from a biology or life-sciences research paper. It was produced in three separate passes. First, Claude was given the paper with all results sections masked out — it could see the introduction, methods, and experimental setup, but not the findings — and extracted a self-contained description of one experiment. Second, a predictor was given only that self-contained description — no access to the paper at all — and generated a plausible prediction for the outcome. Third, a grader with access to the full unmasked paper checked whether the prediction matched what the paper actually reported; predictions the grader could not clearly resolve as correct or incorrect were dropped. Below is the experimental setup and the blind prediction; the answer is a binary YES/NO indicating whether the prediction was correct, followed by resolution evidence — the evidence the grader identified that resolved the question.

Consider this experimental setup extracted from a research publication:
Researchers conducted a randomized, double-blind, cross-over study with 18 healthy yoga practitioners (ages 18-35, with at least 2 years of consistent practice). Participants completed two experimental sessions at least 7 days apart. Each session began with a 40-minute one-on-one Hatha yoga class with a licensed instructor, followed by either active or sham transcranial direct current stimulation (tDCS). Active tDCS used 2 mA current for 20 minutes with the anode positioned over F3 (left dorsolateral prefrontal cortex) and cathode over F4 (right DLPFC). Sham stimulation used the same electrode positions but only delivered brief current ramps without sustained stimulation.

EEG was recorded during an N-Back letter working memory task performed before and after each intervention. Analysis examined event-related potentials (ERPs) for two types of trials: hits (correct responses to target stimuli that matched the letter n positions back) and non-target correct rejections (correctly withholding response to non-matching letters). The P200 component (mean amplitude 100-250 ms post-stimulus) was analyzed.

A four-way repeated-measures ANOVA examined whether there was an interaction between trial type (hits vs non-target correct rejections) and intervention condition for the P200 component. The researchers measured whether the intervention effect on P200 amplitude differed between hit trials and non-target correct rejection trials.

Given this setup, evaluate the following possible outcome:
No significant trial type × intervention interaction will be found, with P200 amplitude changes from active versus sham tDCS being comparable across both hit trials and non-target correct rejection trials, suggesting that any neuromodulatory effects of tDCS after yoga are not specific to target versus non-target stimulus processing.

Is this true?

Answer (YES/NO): YES